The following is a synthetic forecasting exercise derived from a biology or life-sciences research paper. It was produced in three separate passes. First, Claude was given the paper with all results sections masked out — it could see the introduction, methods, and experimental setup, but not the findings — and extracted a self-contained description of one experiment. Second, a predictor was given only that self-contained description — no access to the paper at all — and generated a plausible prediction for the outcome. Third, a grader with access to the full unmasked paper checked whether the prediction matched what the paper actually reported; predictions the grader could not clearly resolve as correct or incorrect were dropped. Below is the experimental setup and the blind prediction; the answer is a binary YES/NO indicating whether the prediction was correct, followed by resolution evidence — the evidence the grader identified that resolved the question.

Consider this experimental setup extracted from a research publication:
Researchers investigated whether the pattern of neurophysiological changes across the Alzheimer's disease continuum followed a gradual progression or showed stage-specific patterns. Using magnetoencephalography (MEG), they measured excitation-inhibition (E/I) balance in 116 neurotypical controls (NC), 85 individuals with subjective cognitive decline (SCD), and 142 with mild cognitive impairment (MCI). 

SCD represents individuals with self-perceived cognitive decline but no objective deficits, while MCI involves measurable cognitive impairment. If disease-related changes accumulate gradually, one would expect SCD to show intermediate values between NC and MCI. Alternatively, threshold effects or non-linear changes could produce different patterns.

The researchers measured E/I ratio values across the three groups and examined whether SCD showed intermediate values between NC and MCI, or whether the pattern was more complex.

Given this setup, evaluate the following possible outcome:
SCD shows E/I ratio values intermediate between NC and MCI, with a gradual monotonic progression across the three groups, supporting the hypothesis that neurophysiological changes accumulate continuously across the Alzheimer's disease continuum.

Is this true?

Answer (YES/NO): NO